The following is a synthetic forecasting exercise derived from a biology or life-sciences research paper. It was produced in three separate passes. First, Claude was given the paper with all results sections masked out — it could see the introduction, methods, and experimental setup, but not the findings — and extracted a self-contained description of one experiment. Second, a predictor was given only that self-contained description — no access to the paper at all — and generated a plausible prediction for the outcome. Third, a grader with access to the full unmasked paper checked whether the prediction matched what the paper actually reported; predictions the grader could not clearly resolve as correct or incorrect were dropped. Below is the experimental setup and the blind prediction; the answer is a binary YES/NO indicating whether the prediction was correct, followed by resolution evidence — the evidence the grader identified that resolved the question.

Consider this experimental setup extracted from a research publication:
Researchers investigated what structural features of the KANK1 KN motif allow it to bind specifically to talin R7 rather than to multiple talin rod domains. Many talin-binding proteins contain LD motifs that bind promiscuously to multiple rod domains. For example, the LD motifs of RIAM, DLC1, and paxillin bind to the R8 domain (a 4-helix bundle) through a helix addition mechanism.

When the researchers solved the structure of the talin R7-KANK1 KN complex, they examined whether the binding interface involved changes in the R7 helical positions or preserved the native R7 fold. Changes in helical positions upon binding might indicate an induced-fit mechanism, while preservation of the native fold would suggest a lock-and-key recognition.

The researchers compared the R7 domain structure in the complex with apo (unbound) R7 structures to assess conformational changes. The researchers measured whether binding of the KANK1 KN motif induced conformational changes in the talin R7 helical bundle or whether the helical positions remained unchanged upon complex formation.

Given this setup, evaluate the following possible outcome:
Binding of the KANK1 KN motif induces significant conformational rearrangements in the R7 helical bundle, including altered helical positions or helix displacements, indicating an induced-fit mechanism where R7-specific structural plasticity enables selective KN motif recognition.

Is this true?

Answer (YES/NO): NO